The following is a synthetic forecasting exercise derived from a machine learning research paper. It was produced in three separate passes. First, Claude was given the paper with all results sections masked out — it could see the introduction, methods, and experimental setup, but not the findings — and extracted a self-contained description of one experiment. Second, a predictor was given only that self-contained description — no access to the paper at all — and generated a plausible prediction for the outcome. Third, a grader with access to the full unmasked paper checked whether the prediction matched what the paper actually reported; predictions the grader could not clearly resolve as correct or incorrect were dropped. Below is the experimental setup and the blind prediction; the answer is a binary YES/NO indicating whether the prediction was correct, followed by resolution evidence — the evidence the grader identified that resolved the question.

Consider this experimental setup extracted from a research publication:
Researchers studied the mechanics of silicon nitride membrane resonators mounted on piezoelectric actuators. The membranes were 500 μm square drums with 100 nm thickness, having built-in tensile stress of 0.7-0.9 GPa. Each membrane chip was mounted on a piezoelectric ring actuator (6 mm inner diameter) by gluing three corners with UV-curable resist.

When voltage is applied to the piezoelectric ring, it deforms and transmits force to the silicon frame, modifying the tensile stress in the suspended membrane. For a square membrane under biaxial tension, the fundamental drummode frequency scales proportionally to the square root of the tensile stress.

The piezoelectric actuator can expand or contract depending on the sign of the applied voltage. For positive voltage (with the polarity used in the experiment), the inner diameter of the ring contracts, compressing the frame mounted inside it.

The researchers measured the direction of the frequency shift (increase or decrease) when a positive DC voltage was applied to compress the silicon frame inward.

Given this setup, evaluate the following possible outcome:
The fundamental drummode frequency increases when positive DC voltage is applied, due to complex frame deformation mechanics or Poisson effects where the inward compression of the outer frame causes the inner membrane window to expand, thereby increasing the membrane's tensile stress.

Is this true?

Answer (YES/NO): NO